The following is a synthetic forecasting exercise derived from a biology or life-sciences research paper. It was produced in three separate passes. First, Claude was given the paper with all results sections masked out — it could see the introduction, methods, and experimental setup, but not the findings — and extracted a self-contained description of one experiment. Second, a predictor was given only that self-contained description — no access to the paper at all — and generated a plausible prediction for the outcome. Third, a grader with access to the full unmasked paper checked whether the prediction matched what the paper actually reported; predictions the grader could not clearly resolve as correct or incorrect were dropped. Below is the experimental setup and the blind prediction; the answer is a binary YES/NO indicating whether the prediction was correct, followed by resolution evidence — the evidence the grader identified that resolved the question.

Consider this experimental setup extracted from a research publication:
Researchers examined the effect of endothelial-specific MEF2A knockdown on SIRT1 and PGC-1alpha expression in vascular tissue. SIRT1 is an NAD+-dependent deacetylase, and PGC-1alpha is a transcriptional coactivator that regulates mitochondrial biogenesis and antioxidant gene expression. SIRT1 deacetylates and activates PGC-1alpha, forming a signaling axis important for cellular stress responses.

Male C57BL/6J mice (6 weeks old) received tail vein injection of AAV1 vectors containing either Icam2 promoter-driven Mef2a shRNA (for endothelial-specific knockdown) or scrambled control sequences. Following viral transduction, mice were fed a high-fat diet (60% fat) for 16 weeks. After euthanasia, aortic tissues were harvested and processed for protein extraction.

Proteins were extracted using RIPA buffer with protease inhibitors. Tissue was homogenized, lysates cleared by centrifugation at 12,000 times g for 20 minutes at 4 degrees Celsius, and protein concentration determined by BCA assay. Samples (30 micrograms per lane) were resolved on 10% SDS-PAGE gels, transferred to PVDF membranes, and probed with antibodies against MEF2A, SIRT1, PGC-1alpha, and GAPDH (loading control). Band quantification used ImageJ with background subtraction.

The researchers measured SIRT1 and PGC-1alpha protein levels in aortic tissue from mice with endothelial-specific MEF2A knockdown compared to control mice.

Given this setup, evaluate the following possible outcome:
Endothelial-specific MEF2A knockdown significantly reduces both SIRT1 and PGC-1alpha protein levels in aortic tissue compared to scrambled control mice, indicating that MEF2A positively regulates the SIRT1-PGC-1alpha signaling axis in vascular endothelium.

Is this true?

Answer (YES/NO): YES